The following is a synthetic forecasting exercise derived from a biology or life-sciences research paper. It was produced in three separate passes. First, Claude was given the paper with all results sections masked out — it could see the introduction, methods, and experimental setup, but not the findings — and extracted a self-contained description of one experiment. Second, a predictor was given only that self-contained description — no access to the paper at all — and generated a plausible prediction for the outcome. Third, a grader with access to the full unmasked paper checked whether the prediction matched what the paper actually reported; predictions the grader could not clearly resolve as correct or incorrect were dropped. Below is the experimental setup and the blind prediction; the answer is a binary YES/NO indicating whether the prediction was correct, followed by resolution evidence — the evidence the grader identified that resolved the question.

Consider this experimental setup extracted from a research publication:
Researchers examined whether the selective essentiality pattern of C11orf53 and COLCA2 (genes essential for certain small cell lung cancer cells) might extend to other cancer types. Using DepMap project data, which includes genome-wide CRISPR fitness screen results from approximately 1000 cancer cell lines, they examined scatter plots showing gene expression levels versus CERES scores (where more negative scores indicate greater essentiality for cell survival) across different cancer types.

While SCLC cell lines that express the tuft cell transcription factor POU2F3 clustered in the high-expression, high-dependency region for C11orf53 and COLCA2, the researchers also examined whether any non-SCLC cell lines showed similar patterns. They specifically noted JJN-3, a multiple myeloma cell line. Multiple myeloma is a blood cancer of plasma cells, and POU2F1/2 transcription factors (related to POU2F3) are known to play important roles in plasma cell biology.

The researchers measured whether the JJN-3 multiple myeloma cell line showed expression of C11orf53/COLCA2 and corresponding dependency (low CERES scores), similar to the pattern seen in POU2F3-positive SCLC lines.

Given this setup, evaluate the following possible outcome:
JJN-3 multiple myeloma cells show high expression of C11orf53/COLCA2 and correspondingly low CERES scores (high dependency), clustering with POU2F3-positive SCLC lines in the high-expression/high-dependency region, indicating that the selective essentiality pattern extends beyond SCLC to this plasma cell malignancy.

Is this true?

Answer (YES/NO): NO